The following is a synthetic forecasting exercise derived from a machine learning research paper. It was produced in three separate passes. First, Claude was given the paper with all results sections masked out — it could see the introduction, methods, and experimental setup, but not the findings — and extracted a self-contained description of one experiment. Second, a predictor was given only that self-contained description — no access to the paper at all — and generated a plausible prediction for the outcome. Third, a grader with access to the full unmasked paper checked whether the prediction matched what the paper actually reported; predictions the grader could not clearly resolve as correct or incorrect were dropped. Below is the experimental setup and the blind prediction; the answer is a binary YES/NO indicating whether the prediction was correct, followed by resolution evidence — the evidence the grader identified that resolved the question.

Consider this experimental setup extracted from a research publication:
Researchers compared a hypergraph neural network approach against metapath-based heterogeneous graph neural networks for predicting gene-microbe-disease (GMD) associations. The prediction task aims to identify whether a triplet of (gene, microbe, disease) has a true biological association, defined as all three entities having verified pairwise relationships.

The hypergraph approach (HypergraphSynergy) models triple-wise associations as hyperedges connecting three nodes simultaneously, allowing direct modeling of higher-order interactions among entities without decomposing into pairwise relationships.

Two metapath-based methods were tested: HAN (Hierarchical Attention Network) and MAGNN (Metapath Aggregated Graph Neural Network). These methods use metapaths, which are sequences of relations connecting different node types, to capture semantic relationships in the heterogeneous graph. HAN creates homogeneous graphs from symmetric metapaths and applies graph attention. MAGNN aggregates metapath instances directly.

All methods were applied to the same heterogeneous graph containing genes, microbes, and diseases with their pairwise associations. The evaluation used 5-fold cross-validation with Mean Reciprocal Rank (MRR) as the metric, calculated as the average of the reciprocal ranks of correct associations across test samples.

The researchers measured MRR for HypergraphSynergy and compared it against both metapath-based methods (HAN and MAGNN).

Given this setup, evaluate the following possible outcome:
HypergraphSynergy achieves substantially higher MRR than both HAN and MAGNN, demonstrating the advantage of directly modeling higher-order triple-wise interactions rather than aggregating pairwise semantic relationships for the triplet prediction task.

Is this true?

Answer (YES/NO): YES